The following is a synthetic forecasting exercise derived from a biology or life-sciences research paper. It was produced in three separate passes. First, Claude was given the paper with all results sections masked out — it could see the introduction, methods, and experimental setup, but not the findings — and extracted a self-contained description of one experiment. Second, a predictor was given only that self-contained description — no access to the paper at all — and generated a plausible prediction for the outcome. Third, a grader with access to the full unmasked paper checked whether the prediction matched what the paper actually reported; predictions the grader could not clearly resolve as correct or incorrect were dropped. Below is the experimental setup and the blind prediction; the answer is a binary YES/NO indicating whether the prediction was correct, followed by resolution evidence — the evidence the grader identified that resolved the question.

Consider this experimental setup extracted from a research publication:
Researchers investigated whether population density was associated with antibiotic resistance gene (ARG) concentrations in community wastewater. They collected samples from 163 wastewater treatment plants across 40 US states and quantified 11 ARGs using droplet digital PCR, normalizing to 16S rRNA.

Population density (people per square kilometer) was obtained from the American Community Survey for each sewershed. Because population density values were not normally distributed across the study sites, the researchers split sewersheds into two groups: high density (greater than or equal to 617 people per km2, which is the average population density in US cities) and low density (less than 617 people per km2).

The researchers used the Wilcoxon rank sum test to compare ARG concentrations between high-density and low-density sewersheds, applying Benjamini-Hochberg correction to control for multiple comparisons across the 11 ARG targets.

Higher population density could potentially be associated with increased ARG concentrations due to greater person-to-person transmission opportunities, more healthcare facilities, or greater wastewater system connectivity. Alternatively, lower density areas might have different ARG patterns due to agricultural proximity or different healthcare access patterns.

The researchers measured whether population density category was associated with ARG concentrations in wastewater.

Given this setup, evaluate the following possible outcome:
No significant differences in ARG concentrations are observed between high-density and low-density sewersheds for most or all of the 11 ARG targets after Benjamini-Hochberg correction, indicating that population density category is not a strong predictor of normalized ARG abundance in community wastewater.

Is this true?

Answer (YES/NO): NO